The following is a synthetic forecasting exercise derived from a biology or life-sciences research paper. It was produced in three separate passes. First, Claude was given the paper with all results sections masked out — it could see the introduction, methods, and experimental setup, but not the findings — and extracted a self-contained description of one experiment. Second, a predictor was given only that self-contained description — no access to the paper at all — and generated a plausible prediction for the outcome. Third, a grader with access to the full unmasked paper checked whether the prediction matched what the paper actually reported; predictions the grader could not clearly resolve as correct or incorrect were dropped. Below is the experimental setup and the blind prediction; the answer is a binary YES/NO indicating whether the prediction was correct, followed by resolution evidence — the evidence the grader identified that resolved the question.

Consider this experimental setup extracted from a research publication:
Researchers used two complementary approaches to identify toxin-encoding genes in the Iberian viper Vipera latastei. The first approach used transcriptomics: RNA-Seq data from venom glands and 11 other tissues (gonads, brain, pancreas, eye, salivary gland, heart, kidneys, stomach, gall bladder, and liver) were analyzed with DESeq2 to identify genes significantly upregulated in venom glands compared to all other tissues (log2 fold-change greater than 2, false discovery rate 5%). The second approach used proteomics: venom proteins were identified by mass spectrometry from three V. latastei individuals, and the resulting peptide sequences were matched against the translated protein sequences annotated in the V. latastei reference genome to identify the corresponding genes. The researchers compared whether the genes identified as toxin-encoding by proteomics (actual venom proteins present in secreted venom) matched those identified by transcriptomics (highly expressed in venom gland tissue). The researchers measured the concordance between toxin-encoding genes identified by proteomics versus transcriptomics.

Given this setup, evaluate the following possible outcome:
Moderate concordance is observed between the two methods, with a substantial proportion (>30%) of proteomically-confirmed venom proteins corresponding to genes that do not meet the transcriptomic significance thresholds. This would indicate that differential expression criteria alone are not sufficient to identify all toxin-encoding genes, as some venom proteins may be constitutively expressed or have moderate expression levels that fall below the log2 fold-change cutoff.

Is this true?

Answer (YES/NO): NO